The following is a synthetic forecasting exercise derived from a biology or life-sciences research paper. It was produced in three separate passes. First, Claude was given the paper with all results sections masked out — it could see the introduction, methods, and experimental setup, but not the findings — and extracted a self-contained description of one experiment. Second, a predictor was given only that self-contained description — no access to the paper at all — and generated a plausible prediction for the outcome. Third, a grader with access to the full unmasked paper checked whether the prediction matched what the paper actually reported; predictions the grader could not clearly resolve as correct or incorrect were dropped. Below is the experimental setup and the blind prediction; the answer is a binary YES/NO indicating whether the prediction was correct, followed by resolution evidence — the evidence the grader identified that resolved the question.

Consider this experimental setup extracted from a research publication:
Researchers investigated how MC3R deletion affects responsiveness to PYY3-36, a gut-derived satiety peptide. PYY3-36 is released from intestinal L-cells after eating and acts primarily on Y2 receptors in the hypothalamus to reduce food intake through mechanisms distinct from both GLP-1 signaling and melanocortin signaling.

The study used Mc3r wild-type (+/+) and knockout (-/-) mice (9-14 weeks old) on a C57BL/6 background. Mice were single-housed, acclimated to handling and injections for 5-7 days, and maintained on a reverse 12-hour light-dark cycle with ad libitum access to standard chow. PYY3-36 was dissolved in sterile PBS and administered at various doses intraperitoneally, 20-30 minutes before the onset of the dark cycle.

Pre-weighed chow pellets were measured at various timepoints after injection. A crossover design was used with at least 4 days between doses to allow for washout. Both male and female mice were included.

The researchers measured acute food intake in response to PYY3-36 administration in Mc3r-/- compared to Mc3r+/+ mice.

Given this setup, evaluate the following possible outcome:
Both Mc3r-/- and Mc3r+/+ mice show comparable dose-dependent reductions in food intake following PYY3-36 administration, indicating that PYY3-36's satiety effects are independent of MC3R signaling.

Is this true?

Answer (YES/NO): NO